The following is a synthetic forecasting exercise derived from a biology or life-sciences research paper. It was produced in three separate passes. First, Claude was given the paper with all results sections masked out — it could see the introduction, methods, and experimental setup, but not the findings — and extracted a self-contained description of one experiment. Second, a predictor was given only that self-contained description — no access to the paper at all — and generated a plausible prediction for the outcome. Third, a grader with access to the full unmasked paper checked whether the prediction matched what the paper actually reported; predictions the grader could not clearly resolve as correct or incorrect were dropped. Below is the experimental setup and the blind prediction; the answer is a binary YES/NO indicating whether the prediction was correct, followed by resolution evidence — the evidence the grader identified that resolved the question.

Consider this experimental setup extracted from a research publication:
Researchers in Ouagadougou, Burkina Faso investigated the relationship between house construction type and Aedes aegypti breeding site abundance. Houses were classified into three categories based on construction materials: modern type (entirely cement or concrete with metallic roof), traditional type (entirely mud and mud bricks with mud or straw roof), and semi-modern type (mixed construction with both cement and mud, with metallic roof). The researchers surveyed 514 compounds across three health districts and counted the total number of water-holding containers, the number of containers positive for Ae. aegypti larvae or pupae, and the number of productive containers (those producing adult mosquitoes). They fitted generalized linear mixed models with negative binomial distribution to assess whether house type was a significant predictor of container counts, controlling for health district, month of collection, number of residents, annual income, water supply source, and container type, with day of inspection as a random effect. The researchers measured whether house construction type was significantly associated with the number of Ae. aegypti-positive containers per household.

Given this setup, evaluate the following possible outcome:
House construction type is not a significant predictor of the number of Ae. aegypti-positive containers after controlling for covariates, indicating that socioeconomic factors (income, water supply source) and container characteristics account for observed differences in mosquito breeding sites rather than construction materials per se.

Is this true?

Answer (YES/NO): YES